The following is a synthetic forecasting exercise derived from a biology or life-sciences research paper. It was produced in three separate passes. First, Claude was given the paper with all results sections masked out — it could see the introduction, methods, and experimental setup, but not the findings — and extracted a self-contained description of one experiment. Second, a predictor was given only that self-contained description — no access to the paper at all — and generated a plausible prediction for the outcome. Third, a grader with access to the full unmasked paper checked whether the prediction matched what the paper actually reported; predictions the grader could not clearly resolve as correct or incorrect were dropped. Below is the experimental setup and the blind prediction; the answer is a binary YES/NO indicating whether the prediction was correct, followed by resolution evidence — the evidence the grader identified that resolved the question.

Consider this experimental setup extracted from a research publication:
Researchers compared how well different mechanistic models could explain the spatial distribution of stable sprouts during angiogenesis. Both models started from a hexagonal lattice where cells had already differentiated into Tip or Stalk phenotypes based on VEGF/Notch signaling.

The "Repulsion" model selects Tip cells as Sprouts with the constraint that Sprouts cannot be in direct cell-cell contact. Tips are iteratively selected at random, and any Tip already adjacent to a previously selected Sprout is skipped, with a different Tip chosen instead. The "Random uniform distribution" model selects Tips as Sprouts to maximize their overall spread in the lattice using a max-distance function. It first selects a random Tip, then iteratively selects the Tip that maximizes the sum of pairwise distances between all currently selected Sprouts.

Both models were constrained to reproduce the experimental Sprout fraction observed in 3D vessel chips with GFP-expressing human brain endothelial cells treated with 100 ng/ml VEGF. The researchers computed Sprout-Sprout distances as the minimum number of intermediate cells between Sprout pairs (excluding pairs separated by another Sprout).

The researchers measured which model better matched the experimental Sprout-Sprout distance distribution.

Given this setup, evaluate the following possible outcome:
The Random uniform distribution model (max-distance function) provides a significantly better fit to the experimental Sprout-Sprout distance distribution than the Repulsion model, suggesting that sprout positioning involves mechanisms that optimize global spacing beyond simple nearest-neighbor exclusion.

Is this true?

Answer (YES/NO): YES